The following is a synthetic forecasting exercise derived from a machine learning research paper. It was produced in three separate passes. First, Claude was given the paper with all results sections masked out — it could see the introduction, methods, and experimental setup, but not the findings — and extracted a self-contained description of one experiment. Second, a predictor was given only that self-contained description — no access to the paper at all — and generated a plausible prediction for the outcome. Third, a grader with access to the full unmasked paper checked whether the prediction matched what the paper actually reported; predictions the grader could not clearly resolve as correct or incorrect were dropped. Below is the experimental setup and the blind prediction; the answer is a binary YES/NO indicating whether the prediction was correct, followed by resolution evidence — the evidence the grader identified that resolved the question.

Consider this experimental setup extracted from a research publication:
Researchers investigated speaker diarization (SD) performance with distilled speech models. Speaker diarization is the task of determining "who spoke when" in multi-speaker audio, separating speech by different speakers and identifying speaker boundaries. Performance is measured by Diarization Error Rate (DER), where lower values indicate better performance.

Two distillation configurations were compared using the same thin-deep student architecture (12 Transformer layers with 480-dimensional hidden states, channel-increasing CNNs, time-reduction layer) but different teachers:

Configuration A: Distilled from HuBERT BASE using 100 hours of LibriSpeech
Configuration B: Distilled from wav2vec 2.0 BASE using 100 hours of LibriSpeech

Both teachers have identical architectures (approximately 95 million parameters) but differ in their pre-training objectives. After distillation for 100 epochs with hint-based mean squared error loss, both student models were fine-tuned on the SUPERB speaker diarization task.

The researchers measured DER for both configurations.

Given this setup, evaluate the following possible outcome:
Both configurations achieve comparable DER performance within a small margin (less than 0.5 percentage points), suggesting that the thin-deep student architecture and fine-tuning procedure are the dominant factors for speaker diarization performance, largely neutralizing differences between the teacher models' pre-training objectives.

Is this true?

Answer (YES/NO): YES